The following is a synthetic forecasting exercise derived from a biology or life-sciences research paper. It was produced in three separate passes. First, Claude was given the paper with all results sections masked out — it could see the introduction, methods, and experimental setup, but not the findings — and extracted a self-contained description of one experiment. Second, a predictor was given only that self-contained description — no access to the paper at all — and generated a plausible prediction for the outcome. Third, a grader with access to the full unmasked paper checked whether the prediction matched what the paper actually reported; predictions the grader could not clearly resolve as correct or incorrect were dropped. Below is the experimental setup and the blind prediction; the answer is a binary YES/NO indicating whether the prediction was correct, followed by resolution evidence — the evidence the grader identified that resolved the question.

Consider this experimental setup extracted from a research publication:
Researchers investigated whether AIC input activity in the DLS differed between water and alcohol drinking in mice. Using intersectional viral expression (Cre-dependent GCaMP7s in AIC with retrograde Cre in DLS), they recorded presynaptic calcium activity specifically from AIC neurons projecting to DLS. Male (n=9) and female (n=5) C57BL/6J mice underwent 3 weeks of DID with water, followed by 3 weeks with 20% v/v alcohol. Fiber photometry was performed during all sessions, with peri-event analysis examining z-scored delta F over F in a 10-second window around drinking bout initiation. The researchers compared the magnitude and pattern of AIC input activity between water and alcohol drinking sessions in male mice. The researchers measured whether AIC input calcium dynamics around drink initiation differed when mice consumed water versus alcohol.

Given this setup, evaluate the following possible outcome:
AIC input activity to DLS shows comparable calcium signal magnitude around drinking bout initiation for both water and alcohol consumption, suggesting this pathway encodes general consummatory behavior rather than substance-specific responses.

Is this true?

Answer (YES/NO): NO